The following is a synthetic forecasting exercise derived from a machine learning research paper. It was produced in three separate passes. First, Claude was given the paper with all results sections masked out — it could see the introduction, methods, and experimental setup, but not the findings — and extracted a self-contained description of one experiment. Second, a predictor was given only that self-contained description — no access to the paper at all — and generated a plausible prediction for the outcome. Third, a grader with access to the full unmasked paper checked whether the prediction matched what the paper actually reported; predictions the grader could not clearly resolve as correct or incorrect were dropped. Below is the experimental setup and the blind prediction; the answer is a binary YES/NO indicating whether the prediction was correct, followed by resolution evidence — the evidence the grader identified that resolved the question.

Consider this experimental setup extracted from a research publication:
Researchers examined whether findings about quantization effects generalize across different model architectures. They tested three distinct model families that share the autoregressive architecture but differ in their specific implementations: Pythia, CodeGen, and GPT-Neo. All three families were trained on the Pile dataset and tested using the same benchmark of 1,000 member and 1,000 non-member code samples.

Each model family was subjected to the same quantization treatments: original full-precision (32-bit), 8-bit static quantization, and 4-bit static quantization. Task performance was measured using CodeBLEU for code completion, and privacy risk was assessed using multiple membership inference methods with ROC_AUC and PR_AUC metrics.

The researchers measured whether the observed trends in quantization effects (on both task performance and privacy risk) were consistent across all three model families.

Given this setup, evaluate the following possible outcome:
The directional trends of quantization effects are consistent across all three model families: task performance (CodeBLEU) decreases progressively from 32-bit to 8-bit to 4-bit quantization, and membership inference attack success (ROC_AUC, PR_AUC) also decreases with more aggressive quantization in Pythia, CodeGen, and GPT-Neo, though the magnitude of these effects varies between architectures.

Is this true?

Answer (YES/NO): NO